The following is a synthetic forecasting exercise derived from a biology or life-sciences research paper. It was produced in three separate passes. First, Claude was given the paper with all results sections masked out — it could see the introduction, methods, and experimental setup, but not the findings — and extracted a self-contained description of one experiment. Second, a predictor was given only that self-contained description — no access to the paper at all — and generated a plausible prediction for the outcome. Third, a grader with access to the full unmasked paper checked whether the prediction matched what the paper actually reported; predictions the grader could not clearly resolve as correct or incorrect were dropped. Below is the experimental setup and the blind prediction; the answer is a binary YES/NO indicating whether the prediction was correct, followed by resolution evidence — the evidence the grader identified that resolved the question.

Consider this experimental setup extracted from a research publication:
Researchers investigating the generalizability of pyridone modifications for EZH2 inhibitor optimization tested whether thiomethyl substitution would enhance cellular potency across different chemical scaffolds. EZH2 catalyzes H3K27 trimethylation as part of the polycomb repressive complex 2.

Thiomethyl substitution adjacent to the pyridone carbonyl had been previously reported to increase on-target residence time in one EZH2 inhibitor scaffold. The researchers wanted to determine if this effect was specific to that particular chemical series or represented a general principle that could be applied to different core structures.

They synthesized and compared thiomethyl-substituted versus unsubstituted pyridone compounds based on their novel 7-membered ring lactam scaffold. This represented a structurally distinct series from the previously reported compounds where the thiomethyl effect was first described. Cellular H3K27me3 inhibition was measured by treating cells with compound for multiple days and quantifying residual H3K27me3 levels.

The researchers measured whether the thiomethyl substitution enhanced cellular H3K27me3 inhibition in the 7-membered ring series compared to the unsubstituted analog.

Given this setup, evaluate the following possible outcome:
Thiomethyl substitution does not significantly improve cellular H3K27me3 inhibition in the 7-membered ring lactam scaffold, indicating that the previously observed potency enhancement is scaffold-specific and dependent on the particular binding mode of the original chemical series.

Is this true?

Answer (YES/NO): NO